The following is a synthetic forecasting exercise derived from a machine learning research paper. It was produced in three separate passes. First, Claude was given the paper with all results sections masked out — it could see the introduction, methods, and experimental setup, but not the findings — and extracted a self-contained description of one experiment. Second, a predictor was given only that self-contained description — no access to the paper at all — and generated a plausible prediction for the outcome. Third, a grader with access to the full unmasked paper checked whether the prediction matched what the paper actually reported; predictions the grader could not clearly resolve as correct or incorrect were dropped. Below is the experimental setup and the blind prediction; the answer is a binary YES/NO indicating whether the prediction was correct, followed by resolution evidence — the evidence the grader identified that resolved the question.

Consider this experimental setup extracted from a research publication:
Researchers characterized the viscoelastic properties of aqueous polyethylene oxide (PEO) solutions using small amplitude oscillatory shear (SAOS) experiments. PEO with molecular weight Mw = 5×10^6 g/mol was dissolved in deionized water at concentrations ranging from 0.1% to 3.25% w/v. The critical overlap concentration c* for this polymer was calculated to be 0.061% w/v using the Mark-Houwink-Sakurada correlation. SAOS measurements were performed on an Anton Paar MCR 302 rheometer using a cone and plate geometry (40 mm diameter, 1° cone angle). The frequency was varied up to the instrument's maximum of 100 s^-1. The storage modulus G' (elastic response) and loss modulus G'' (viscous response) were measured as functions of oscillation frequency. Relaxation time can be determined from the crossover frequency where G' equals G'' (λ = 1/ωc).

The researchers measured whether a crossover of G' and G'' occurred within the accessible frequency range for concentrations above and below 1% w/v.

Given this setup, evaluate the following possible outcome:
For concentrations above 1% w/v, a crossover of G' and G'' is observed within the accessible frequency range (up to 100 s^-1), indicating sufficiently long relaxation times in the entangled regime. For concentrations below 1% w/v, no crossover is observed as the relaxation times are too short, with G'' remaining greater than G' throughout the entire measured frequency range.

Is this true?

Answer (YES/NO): YES